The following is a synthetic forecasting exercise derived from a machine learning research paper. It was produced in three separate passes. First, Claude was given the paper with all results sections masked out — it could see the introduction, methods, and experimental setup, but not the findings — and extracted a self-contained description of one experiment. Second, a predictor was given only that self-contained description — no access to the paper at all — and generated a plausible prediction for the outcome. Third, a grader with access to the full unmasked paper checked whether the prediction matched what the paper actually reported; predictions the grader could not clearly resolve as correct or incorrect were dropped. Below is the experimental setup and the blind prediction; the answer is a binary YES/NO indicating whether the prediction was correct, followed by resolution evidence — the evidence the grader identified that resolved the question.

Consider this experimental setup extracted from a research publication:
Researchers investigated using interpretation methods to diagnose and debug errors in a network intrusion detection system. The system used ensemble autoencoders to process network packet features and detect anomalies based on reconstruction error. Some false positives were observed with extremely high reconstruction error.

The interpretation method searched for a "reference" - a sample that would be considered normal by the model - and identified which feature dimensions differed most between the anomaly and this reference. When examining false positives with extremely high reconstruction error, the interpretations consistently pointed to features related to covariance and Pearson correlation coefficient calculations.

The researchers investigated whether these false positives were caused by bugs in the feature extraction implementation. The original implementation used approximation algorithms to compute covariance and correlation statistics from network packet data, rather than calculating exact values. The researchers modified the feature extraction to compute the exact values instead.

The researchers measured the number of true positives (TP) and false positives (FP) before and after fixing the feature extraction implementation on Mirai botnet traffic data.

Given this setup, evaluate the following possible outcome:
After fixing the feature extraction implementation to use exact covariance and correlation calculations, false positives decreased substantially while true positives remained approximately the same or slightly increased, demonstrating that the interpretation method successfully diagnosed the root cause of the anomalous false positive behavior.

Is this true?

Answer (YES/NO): YES